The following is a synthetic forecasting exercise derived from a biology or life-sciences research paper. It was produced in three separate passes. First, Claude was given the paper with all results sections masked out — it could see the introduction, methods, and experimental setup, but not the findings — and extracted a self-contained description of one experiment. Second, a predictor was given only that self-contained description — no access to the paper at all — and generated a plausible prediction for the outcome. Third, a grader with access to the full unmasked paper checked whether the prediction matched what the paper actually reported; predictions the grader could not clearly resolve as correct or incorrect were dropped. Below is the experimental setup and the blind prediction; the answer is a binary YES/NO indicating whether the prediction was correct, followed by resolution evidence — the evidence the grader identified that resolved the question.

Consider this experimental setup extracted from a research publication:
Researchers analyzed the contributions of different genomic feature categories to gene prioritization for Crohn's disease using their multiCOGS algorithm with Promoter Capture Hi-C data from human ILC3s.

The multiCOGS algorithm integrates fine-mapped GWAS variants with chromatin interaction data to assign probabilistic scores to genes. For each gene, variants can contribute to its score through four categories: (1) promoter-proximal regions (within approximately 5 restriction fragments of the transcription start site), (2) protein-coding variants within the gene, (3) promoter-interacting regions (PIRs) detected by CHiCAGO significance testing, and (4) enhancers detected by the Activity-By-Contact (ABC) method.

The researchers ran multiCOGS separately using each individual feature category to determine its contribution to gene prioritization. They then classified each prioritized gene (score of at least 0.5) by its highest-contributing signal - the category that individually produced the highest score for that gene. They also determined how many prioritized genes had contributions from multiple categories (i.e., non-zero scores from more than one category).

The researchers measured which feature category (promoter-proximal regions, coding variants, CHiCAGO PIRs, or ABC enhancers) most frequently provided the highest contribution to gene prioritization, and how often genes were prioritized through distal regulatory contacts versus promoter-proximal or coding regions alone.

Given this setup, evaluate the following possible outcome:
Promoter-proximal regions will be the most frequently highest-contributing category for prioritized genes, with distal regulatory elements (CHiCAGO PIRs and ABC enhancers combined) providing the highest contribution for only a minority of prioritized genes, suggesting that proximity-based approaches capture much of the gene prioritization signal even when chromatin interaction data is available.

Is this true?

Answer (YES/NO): NO